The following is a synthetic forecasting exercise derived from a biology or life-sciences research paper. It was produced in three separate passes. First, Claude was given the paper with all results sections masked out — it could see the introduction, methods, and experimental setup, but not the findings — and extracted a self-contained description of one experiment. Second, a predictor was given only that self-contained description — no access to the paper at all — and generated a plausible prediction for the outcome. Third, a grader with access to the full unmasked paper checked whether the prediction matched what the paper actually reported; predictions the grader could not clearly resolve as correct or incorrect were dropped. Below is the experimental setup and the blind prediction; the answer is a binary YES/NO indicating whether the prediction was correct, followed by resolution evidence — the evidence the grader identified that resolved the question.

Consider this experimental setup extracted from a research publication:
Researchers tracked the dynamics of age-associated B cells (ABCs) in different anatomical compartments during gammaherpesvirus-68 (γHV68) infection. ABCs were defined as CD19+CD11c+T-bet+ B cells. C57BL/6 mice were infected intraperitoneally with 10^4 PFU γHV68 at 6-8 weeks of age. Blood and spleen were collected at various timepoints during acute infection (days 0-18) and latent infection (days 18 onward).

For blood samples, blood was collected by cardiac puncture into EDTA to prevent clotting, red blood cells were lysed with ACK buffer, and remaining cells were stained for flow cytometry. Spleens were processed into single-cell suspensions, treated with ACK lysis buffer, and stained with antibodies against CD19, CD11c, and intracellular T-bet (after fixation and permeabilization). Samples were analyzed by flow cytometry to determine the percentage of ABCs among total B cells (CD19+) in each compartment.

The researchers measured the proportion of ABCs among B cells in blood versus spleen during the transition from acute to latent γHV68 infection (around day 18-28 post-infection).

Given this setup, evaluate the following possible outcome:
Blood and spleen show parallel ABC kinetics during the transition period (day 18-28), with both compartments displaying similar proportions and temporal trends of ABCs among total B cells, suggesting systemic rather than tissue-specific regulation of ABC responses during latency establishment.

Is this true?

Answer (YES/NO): NO